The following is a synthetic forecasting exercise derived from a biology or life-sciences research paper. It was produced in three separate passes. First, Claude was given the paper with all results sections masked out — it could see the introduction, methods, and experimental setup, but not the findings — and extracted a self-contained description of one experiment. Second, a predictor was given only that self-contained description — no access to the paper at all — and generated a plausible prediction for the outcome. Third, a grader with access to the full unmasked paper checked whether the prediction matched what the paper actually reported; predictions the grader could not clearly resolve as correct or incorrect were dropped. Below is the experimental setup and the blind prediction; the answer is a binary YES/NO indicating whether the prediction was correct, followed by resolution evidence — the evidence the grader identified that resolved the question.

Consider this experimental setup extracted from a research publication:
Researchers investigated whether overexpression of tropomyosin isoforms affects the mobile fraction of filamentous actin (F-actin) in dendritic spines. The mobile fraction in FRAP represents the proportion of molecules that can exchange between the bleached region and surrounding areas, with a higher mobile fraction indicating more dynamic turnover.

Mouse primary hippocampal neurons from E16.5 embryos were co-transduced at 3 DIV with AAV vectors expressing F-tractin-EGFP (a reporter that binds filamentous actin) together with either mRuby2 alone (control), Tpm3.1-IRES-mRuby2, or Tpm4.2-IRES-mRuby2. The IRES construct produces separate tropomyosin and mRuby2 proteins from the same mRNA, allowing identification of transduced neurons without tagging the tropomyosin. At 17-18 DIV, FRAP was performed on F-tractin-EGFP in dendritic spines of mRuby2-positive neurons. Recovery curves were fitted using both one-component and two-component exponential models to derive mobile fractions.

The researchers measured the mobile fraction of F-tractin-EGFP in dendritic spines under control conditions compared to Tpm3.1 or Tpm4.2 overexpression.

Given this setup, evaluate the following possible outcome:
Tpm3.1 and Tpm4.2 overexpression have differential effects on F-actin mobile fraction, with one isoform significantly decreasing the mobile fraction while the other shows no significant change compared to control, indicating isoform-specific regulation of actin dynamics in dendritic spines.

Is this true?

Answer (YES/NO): NO